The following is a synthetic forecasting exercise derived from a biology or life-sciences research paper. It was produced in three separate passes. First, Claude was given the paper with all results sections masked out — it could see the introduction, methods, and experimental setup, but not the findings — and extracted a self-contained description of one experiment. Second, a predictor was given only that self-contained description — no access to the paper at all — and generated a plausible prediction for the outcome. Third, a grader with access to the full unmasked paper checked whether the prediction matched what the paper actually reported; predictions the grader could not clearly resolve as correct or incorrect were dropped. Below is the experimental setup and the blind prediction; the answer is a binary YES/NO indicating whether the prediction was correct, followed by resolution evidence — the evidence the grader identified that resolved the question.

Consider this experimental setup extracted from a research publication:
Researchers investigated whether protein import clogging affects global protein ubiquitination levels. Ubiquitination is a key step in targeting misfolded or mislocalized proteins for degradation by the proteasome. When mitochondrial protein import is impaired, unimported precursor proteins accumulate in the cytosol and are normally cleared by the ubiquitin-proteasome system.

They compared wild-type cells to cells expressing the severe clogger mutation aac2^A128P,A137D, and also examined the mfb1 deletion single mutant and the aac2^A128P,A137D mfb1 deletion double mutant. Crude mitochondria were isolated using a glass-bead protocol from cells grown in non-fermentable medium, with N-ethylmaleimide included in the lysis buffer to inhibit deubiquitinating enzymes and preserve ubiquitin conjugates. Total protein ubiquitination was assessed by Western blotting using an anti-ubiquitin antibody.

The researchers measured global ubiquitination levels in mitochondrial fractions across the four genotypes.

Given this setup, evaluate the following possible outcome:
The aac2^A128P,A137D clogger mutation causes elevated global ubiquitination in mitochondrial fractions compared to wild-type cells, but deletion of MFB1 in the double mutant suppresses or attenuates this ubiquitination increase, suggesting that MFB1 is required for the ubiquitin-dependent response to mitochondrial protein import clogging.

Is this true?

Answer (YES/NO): NO